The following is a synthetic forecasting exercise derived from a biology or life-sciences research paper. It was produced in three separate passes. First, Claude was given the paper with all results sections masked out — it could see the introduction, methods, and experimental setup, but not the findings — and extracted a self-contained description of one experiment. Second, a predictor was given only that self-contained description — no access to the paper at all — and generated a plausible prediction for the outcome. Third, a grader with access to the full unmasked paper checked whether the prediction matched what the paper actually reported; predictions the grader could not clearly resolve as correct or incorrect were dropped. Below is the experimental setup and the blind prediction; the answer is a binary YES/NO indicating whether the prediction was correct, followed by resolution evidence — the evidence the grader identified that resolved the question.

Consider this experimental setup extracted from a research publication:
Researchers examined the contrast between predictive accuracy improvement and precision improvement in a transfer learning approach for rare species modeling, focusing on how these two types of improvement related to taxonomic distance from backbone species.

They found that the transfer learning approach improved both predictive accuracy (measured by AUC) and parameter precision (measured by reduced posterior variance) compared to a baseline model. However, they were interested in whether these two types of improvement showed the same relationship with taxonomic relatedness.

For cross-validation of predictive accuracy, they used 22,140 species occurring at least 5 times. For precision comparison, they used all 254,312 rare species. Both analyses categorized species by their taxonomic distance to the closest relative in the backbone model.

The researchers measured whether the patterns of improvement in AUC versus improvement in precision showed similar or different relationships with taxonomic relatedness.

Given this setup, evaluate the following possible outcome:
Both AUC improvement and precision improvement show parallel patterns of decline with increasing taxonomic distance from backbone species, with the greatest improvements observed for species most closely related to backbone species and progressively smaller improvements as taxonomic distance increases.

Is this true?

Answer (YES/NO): NO